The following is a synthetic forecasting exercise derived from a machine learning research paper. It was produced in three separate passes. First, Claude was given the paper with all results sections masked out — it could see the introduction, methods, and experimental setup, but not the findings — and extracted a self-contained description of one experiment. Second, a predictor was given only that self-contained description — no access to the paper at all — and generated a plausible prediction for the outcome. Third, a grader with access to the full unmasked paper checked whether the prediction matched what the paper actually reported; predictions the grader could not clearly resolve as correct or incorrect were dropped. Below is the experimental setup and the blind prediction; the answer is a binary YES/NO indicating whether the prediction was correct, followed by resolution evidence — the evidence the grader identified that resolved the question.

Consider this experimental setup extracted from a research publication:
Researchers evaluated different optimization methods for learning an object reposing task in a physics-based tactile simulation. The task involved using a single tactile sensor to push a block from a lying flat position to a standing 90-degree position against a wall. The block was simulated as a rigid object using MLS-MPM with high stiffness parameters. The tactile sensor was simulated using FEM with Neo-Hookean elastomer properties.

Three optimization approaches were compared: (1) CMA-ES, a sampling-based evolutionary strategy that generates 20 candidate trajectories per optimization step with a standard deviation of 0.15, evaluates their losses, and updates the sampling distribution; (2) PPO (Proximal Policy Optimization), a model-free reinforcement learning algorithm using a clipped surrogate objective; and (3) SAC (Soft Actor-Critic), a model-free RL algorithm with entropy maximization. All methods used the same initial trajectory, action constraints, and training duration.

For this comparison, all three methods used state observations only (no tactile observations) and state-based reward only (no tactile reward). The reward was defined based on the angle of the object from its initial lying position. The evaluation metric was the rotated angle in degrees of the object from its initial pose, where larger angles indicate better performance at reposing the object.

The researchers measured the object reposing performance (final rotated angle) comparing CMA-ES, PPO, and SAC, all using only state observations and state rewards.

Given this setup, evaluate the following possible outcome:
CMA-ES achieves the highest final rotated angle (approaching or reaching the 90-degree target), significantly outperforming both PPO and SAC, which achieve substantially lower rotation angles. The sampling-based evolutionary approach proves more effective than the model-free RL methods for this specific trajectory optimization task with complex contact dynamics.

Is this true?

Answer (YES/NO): NO